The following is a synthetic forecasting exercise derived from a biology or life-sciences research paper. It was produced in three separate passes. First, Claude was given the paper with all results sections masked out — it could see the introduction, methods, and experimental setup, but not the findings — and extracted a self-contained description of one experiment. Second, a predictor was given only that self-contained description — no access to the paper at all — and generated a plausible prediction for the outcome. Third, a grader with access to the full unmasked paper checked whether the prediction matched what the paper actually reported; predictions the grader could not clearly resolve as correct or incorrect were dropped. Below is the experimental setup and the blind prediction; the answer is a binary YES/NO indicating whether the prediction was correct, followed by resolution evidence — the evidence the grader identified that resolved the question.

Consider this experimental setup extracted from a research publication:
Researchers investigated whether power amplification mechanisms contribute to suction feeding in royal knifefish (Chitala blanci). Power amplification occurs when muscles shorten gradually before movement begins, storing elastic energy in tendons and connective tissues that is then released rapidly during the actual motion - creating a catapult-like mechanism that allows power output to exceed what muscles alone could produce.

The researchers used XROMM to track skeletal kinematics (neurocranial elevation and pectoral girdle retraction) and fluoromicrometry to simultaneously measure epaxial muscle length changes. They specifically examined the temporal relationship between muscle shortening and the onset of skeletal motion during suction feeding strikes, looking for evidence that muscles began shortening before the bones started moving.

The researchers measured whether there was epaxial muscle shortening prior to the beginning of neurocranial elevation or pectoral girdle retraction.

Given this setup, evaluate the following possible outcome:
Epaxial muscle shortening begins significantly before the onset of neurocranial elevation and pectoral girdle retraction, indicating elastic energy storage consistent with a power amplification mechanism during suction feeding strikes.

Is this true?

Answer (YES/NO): NO